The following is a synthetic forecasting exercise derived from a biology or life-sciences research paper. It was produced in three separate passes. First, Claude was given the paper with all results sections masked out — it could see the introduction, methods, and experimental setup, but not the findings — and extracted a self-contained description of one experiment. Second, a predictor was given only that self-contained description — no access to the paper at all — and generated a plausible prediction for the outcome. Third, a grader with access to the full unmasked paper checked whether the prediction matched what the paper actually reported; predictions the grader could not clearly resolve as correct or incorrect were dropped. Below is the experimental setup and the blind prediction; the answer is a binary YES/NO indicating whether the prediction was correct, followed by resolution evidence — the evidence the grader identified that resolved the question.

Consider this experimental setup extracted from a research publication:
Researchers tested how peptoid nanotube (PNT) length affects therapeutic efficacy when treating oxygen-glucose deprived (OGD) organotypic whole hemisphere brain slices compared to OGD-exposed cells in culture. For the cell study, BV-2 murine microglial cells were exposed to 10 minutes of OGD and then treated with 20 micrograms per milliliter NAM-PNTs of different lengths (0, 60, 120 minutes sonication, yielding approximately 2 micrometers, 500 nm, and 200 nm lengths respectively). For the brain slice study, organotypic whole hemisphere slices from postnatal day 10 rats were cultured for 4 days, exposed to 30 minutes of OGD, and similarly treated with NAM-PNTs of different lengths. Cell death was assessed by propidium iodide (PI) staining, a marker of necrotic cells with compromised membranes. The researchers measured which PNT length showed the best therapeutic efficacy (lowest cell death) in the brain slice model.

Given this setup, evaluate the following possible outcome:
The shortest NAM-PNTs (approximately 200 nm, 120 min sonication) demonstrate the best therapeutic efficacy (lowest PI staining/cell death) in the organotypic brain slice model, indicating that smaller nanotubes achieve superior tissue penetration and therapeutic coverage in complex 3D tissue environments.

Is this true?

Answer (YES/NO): YES